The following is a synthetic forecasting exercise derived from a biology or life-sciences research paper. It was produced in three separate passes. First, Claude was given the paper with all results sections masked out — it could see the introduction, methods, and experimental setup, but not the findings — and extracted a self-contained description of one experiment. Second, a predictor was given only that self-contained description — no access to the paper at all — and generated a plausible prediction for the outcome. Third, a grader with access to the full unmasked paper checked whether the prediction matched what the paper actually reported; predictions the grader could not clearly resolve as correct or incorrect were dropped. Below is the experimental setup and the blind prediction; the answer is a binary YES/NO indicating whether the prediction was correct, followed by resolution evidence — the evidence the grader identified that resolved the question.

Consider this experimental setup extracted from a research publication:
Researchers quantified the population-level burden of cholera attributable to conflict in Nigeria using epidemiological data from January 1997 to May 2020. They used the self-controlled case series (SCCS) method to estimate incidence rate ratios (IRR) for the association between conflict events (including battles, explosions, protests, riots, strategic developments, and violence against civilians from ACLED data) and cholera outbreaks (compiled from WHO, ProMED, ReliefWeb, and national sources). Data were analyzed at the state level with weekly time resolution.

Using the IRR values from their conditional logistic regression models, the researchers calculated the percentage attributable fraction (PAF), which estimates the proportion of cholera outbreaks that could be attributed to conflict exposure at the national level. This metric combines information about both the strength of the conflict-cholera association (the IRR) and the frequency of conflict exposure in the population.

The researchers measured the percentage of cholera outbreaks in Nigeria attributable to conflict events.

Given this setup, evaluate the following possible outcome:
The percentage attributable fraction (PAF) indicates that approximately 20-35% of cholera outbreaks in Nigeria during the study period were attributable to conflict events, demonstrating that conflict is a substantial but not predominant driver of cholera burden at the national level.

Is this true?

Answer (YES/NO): NO